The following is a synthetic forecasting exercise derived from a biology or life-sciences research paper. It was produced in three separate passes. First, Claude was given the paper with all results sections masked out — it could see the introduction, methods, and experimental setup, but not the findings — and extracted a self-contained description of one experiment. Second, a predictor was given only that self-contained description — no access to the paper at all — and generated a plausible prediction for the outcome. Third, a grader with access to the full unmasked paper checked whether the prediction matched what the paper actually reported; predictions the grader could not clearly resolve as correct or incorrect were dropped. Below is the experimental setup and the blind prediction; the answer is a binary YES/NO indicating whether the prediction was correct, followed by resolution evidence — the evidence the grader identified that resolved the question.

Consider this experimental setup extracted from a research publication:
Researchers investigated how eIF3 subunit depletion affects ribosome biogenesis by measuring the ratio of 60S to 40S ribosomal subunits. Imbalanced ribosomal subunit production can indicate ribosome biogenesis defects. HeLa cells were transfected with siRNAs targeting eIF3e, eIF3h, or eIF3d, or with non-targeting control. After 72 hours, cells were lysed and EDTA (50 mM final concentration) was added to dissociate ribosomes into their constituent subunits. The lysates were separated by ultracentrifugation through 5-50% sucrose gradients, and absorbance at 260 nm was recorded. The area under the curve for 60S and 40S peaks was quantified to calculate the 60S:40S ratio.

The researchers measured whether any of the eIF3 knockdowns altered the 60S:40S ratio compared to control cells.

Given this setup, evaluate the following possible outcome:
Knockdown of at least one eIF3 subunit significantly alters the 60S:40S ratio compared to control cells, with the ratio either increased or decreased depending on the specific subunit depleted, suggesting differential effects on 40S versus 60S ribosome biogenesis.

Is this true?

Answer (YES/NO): NO